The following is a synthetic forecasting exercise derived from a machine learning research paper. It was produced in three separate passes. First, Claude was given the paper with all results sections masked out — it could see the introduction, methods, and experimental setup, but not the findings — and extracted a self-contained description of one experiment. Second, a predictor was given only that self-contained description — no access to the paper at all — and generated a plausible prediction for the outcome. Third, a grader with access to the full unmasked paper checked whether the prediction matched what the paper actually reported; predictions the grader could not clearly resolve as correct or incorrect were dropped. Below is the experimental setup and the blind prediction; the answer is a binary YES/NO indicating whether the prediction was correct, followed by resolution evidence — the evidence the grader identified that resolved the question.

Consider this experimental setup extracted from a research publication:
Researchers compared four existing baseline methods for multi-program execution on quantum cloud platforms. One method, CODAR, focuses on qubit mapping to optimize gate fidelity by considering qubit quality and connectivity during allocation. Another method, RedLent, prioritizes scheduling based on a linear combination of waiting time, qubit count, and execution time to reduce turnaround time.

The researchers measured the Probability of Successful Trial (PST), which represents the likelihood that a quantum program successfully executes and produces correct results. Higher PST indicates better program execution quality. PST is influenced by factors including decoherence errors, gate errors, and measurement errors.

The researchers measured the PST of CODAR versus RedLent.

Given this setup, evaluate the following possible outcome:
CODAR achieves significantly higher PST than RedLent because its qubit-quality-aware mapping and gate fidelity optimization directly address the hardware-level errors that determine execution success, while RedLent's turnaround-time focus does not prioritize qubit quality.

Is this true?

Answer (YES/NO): YES